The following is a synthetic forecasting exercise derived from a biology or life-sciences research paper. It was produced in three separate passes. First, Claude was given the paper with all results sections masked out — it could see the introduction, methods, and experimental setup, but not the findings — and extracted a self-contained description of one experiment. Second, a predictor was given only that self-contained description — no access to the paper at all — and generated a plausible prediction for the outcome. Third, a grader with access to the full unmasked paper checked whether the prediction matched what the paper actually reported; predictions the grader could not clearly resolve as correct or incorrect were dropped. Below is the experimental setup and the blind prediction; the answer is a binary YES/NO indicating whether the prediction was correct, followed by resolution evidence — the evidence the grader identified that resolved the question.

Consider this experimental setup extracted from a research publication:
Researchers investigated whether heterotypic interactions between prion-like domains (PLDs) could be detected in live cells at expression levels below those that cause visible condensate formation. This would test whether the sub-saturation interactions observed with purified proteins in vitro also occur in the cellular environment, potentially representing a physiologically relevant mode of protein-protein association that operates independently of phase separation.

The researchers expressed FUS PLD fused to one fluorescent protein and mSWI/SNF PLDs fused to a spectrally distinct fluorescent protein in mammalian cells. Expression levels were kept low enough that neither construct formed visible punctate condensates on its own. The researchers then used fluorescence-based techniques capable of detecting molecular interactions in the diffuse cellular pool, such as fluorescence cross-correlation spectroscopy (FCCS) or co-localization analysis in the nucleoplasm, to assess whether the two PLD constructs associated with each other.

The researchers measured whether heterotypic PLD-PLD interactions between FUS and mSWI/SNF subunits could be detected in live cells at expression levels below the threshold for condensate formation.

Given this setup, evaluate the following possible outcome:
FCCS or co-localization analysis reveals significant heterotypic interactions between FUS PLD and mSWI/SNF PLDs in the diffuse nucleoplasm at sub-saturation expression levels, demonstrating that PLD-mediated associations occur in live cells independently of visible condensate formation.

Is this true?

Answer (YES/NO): NO